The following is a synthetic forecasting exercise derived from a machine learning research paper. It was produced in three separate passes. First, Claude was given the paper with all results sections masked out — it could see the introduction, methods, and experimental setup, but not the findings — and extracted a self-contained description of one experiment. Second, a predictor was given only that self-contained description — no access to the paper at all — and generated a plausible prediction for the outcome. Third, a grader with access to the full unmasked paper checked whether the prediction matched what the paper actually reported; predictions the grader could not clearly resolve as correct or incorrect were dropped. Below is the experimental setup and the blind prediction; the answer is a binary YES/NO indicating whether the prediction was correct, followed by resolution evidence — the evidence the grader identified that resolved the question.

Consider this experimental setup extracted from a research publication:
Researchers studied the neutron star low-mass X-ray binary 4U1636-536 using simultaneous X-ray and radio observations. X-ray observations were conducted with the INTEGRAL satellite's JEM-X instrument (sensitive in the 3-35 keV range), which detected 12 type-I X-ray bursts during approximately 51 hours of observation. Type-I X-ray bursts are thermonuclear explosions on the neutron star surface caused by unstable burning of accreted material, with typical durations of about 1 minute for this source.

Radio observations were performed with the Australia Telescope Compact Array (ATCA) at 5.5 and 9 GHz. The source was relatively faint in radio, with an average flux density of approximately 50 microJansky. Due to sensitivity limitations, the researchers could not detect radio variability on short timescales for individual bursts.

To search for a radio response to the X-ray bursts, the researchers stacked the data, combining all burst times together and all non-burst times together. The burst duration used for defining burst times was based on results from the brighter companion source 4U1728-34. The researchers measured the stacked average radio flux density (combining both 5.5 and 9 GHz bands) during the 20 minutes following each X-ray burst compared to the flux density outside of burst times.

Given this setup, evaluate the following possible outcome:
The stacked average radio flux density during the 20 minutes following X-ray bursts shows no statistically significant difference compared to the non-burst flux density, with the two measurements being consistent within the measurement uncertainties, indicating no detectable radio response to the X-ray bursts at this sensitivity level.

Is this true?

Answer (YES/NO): NO